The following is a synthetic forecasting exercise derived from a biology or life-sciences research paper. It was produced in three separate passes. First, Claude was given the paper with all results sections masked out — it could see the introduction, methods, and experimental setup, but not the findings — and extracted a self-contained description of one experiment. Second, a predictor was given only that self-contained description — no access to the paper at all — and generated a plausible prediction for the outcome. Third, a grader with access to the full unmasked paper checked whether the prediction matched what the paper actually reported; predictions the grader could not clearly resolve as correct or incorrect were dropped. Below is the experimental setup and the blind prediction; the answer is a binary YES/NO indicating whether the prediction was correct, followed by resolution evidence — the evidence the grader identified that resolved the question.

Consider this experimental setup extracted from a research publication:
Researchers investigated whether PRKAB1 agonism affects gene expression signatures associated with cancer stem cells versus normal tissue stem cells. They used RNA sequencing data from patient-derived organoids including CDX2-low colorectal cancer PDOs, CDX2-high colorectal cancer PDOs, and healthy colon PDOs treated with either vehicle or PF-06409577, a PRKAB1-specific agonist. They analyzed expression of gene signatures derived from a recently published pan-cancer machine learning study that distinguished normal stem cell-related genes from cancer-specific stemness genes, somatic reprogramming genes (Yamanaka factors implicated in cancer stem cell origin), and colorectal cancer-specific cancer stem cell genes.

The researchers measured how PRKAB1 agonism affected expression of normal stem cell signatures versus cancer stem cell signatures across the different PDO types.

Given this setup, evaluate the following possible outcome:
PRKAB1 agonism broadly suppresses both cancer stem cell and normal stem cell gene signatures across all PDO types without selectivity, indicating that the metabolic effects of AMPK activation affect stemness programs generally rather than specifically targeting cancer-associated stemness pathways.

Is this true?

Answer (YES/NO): NO